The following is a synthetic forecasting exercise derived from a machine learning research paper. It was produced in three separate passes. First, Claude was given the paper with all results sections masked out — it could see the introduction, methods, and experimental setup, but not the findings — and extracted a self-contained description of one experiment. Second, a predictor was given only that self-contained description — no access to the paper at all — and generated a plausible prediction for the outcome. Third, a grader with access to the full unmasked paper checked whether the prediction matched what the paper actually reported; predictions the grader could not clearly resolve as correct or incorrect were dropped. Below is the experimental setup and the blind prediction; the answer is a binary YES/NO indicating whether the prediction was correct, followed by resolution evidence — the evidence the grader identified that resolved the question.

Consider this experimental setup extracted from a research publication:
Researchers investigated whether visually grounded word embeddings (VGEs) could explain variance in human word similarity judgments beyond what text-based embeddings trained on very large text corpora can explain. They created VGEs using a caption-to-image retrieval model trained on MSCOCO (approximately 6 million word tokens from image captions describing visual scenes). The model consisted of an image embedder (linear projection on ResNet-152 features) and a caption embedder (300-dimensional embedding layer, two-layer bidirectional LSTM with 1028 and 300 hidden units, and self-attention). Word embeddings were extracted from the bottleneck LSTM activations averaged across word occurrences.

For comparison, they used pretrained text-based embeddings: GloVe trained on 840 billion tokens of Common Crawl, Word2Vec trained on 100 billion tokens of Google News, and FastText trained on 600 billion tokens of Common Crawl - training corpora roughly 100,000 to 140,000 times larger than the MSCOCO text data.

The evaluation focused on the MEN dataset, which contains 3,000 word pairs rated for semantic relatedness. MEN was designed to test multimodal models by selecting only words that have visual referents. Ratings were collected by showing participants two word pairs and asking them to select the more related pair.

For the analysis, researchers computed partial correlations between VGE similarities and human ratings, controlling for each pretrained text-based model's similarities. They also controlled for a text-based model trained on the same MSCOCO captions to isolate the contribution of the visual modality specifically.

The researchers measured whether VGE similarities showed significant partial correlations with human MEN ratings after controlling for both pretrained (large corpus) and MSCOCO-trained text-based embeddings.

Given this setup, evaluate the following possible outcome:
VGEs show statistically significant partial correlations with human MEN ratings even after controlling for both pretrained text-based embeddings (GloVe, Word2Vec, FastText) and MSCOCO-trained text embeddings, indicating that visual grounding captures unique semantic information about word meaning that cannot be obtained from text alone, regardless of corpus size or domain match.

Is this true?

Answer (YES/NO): YES